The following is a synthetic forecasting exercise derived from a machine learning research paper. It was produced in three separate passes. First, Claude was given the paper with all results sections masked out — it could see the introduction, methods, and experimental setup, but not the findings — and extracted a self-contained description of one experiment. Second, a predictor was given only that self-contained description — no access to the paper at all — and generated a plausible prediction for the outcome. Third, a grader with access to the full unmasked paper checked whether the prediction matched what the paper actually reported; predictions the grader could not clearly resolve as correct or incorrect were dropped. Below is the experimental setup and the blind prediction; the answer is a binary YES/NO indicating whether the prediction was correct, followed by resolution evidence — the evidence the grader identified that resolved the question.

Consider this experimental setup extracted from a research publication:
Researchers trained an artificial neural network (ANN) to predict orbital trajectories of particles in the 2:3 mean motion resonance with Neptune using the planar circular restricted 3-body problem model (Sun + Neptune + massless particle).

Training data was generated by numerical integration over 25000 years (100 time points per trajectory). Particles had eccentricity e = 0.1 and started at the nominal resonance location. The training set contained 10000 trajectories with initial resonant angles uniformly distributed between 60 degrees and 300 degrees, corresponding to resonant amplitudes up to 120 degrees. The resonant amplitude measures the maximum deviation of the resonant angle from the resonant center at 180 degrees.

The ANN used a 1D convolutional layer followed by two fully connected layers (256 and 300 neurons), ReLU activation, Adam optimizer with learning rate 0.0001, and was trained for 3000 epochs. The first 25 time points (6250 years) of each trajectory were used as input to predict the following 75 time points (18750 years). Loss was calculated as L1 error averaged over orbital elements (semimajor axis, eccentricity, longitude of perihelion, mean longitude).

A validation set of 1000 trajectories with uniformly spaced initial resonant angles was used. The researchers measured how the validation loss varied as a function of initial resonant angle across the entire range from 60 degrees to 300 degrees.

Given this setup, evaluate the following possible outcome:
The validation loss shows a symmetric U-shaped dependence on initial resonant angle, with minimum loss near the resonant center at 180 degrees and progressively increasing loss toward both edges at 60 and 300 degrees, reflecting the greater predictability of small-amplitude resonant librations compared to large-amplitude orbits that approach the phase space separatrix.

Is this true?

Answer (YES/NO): NO